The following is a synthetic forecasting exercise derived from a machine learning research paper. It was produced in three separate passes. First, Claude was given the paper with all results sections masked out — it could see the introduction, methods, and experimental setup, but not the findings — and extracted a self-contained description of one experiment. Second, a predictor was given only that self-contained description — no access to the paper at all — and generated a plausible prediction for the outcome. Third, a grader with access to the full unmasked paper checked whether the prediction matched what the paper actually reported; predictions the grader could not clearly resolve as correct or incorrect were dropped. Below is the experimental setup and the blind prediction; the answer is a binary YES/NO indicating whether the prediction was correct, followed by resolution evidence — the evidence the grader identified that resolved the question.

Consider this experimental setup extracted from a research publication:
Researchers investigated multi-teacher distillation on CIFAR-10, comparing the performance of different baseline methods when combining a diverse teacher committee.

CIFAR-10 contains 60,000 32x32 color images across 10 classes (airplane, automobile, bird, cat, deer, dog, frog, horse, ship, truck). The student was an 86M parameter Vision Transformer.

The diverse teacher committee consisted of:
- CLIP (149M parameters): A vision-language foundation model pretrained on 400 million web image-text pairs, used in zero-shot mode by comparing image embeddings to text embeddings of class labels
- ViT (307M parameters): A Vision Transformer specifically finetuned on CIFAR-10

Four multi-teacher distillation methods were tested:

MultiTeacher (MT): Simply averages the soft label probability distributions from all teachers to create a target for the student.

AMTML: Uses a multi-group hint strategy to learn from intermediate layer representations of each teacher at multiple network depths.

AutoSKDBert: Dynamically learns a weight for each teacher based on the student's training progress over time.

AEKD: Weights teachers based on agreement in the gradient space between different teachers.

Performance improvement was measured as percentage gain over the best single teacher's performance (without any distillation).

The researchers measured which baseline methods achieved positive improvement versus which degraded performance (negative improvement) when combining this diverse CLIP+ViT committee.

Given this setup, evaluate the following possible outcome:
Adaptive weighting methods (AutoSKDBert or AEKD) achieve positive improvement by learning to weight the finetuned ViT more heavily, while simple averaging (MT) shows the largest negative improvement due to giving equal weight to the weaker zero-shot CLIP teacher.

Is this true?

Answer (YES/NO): NO